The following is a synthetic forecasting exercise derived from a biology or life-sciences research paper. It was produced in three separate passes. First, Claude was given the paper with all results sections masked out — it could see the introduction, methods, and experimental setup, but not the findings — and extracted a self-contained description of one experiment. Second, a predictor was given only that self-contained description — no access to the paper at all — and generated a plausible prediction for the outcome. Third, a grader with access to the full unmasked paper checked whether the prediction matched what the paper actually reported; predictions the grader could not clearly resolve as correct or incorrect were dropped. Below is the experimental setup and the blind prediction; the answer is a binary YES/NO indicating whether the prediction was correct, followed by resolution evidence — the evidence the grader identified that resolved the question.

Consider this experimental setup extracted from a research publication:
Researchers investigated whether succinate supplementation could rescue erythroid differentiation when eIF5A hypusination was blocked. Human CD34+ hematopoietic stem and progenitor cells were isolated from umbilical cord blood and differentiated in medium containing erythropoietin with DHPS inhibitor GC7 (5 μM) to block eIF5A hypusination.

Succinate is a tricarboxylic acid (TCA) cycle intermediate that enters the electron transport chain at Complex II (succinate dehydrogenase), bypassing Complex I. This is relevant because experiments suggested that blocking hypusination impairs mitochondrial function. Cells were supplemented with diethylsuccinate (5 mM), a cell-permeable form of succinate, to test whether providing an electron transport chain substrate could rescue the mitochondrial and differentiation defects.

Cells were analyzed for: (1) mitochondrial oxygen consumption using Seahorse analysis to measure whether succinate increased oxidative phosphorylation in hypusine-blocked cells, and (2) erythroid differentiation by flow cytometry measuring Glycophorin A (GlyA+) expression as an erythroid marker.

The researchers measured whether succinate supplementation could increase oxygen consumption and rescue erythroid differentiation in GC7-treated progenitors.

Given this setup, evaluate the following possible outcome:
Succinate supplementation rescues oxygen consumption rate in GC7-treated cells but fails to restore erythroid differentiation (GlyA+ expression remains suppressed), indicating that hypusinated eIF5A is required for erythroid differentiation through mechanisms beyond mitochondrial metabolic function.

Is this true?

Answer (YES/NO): NO